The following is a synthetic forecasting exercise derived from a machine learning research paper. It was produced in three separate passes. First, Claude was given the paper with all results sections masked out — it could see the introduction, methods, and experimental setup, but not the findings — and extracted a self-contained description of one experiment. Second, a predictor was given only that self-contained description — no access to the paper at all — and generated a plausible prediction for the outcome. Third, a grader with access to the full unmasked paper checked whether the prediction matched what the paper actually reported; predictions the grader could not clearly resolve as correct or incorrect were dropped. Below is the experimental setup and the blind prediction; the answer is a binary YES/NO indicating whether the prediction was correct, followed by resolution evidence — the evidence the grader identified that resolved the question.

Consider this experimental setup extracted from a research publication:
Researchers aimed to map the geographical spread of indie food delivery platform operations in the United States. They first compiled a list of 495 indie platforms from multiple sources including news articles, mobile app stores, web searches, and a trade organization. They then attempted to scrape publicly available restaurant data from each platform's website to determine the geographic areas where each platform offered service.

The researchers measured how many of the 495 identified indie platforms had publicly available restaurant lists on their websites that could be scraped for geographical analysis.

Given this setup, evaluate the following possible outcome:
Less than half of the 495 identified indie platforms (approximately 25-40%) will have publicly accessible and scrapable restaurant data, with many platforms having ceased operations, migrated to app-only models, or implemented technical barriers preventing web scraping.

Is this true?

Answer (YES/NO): NO